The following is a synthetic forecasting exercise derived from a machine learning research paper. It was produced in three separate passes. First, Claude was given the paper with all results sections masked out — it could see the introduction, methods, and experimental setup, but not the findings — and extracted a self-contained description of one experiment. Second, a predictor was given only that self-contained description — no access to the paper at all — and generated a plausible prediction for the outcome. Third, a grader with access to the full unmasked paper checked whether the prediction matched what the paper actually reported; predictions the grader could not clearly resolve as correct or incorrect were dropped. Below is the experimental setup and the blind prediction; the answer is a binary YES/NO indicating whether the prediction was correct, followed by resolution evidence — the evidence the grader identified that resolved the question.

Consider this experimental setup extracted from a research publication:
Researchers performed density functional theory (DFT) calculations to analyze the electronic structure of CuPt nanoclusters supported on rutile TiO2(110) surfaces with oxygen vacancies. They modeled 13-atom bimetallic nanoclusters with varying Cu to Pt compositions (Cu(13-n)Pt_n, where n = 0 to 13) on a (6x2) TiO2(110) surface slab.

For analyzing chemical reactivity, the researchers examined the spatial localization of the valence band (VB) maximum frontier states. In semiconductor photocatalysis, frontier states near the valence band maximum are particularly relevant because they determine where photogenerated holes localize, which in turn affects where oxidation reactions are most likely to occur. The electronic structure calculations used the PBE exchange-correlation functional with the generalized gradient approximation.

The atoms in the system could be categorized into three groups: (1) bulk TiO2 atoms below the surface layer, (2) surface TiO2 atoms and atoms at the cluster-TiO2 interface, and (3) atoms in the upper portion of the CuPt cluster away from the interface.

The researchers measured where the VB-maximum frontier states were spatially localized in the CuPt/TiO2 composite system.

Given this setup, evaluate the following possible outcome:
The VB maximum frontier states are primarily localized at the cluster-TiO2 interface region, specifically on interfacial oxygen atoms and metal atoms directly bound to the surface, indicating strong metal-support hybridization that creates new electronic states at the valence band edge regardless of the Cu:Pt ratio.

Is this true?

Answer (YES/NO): NO